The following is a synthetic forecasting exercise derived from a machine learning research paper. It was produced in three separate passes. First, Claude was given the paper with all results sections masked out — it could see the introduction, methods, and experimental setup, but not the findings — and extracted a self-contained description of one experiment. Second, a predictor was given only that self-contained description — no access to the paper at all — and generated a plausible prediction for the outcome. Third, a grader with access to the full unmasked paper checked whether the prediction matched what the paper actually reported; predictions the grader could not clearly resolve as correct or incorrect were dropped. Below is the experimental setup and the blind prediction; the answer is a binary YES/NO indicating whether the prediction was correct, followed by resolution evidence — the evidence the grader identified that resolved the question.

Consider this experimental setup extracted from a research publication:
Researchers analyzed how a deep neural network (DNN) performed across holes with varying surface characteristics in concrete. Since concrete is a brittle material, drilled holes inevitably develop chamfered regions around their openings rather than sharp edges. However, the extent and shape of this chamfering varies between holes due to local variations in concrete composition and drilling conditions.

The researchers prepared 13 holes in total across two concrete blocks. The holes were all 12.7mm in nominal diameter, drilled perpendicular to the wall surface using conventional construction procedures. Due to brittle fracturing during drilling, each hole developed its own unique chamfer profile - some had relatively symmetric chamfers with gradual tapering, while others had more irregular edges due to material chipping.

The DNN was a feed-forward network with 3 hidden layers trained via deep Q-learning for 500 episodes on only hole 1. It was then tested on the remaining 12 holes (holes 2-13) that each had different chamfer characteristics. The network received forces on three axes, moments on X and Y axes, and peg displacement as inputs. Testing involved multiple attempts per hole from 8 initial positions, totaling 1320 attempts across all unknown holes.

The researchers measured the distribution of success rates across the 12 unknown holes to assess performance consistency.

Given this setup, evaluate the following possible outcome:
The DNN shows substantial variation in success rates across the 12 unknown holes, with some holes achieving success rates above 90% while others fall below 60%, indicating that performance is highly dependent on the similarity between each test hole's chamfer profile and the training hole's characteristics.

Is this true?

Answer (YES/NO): NO